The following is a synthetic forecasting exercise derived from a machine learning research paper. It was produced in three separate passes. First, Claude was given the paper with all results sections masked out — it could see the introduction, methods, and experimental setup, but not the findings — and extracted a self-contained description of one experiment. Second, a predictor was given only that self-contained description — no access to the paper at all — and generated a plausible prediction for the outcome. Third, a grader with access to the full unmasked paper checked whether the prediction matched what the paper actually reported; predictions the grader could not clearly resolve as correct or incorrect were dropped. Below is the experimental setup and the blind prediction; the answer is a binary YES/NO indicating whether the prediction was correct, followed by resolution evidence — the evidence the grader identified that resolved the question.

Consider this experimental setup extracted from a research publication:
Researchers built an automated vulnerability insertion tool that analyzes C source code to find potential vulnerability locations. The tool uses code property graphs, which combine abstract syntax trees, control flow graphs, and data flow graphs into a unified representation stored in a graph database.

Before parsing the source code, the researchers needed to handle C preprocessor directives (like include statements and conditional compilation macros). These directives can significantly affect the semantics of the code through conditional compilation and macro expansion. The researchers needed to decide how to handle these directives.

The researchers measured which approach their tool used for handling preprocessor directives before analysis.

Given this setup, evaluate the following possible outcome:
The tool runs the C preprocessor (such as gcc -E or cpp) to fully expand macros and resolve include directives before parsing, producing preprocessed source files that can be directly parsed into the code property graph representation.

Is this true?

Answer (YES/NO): YES